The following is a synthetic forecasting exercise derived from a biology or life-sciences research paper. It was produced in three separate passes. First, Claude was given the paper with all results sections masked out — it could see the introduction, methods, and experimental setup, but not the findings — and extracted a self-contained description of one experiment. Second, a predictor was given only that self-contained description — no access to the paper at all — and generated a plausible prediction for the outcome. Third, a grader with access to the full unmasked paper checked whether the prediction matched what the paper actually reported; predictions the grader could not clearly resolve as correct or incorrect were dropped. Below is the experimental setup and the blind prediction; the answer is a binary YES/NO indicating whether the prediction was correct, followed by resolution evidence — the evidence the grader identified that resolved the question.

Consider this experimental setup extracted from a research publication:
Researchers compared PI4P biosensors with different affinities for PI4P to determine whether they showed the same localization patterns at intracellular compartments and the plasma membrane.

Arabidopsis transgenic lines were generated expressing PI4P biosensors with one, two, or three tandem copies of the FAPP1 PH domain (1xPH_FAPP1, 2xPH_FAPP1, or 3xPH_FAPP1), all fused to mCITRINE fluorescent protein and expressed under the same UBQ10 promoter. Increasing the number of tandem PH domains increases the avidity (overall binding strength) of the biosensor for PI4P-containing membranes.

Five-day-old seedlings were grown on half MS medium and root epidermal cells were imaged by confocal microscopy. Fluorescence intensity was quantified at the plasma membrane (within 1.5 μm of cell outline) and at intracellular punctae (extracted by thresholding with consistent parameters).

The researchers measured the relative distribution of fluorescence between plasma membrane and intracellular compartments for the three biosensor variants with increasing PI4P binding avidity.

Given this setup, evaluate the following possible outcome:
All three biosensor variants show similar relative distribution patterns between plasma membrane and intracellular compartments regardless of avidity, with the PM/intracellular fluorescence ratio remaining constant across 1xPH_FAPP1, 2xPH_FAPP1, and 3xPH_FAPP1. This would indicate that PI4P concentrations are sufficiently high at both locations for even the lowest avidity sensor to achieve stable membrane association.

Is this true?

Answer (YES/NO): NO